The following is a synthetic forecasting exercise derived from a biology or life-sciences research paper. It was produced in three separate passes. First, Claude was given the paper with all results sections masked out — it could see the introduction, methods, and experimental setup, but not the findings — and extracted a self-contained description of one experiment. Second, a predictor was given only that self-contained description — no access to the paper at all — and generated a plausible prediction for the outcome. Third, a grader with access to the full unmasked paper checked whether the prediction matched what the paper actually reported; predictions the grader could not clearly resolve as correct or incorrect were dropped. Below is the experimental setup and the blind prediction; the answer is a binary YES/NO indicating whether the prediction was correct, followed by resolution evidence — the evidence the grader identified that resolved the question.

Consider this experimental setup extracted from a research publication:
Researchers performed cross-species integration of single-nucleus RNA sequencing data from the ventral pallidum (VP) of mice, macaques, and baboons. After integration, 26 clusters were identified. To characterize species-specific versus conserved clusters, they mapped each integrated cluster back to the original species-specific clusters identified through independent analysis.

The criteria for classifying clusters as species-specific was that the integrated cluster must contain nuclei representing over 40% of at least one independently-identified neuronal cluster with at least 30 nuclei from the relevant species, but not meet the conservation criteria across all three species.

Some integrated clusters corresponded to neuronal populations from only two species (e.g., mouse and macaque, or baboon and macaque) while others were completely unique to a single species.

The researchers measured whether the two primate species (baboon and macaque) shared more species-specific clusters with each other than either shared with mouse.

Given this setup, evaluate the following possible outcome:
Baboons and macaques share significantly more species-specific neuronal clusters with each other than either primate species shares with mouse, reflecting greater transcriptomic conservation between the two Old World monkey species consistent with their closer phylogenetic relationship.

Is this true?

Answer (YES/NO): YES